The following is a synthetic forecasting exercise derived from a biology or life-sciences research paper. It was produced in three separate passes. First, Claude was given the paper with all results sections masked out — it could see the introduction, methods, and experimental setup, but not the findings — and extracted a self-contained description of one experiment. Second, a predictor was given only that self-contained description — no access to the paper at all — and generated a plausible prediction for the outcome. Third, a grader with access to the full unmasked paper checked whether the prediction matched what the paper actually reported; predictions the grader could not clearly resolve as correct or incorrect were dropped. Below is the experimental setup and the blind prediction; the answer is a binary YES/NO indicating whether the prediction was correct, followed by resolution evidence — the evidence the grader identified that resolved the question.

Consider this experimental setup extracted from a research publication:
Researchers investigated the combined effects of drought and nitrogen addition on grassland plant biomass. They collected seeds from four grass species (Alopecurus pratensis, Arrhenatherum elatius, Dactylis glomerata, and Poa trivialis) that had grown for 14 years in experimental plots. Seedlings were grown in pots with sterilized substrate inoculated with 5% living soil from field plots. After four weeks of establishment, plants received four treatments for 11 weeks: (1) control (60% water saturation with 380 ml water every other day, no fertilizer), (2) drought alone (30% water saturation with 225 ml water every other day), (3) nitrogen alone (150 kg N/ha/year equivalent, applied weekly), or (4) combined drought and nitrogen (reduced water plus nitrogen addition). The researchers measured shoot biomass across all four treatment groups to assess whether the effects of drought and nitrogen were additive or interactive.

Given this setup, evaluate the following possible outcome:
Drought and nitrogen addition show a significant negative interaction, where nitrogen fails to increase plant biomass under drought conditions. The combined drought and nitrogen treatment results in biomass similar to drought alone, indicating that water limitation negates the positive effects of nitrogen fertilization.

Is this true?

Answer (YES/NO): NO